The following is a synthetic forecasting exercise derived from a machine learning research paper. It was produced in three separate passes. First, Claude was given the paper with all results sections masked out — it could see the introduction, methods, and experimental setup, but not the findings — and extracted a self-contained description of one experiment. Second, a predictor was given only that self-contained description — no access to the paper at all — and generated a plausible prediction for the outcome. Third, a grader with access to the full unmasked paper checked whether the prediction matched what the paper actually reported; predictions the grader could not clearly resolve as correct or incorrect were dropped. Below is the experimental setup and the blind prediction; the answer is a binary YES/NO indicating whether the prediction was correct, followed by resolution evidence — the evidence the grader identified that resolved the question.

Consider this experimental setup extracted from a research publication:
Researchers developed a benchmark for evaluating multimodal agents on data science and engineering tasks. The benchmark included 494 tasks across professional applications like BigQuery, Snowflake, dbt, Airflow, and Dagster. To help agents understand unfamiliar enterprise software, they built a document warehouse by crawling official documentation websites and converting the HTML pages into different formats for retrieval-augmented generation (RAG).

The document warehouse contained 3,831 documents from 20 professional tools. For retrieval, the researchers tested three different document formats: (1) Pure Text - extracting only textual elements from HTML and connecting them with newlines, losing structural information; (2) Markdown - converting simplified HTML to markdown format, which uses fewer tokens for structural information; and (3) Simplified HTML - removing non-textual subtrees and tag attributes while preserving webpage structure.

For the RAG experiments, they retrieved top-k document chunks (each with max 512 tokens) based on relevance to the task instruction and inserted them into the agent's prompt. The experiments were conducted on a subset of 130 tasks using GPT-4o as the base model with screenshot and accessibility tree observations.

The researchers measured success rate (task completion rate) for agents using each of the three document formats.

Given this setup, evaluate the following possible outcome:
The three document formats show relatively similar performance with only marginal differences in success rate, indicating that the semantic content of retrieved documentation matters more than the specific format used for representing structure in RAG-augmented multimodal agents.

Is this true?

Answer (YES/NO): NO